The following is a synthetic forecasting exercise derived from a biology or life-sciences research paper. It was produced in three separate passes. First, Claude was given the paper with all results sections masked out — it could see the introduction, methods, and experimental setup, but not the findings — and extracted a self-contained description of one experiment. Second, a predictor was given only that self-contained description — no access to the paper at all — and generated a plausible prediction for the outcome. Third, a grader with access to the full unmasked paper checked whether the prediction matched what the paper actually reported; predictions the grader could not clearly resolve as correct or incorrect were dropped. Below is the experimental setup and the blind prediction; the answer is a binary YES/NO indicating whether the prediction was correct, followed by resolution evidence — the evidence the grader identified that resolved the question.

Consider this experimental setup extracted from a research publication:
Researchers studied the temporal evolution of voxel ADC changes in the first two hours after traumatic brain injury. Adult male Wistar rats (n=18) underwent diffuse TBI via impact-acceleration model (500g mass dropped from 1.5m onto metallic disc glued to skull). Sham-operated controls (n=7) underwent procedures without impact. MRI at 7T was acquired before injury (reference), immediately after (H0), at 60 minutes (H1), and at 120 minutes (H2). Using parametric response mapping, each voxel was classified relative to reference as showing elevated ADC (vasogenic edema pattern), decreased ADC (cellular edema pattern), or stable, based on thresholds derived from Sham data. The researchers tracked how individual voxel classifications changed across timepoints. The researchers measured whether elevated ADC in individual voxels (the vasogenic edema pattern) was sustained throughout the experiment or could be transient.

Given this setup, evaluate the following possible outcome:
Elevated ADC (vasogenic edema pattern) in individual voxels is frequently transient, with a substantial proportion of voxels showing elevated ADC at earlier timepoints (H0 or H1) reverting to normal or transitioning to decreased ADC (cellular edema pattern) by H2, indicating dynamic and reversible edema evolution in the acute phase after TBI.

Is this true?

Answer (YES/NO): NO